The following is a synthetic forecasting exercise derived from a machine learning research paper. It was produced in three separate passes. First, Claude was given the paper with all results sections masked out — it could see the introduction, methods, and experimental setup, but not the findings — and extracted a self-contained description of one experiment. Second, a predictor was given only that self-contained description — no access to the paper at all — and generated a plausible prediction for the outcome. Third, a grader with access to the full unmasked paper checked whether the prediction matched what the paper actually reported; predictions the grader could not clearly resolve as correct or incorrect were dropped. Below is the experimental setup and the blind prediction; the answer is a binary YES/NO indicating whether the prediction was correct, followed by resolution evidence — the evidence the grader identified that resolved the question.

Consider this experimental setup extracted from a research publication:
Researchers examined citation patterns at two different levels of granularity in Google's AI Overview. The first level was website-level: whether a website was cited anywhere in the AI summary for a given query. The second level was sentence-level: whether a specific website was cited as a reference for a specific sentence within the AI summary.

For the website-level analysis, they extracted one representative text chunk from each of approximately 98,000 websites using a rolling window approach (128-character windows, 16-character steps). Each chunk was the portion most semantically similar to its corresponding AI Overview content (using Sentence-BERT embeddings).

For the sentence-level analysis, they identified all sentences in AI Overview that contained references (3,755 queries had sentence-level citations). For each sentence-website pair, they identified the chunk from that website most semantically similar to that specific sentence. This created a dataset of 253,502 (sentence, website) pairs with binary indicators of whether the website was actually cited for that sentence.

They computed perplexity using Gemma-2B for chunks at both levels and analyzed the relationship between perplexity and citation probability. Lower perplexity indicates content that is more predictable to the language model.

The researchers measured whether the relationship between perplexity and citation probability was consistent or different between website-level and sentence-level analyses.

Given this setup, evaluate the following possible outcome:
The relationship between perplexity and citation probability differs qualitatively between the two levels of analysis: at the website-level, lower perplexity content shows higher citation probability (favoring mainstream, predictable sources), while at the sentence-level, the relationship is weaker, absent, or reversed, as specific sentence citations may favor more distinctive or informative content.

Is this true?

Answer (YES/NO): NO